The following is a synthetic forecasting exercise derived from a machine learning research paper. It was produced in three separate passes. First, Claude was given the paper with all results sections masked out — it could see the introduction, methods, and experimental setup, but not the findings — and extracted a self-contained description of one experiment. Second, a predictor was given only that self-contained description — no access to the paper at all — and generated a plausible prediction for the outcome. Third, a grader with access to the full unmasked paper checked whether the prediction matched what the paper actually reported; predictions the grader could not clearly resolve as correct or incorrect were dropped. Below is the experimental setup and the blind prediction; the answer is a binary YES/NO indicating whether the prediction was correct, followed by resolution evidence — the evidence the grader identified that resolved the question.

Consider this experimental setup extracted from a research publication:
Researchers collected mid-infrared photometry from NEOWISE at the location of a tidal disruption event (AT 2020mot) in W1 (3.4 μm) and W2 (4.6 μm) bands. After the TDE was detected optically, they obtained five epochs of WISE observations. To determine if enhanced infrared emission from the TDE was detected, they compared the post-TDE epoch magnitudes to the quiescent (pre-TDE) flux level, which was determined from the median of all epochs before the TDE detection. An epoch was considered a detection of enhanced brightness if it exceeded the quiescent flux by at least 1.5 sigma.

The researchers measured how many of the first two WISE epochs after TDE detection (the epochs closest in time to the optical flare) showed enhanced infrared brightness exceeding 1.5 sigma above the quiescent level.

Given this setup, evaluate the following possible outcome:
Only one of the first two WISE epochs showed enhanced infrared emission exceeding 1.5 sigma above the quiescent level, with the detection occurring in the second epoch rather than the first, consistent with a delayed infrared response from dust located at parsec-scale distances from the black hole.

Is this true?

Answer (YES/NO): NO